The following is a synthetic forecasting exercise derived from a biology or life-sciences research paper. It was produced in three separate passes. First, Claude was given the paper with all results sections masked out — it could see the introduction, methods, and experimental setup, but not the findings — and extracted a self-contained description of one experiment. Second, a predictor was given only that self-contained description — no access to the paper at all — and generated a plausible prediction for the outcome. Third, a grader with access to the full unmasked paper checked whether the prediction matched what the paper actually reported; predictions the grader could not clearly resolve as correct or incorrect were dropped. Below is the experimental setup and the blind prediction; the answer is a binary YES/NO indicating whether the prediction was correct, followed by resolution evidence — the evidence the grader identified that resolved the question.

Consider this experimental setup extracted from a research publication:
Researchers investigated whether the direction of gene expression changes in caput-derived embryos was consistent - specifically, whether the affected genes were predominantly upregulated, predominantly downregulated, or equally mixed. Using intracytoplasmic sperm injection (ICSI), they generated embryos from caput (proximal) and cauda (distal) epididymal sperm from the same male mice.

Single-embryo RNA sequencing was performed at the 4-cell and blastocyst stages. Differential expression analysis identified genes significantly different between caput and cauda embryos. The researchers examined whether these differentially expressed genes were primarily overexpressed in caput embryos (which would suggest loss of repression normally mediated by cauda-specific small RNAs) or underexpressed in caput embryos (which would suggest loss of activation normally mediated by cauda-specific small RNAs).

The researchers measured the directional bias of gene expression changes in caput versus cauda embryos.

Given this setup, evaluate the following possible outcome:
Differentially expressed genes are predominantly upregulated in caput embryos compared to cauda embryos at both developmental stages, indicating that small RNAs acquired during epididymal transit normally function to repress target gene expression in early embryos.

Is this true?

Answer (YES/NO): YES